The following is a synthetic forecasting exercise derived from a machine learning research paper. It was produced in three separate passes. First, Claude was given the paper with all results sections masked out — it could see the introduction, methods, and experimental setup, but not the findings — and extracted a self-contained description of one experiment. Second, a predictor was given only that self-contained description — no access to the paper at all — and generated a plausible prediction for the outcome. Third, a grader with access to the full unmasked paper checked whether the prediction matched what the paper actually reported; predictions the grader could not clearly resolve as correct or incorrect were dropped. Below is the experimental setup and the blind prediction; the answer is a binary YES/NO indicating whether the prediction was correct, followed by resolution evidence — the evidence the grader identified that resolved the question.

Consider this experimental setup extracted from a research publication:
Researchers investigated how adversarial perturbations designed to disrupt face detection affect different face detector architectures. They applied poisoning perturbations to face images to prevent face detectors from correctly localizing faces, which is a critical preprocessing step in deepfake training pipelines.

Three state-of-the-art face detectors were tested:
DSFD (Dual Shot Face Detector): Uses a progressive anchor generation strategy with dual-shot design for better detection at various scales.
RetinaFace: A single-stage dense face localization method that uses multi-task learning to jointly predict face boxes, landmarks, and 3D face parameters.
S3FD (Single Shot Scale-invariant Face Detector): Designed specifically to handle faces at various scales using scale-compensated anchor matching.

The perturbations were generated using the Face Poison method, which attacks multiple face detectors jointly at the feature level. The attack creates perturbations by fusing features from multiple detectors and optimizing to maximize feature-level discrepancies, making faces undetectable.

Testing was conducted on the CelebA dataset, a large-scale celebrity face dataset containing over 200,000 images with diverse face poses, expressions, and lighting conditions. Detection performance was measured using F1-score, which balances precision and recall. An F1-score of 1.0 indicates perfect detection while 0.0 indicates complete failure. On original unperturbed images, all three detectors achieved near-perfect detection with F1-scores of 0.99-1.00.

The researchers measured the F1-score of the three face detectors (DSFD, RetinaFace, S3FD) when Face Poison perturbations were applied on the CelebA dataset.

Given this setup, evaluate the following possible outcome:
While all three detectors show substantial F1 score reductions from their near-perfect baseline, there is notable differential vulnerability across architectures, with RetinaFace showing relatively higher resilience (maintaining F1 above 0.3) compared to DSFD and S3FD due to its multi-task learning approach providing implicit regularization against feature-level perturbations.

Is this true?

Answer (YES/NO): NO